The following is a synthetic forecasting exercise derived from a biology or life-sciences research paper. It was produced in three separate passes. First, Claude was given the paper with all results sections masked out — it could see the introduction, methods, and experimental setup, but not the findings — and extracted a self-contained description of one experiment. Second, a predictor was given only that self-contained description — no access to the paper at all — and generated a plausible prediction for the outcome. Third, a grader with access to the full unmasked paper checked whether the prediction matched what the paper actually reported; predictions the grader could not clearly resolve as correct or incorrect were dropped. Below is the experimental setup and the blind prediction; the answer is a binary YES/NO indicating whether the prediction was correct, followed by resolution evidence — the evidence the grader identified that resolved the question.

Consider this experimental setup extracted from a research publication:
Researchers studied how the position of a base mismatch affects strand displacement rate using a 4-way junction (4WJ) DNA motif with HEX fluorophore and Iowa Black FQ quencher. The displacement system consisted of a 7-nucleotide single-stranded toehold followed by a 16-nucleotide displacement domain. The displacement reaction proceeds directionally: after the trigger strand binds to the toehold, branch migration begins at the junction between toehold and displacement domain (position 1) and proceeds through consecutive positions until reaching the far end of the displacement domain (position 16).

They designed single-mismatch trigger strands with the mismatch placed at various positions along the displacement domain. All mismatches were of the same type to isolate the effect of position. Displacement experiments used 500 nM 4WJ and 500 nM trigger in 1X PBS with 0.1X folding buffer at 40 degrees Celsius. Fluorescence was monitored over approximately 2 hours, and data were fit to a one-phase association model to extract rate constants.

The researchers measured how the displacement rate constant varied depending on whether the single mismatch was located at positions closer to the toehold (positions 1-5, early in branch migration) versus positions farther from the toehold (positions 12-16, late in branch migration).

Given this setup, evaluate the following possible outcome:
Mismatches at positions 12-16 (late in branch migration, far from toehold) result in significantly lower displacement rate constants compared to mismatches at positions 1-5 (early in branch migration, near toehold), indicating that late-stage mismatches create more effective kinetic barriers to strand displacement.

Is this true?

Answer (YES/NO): NO